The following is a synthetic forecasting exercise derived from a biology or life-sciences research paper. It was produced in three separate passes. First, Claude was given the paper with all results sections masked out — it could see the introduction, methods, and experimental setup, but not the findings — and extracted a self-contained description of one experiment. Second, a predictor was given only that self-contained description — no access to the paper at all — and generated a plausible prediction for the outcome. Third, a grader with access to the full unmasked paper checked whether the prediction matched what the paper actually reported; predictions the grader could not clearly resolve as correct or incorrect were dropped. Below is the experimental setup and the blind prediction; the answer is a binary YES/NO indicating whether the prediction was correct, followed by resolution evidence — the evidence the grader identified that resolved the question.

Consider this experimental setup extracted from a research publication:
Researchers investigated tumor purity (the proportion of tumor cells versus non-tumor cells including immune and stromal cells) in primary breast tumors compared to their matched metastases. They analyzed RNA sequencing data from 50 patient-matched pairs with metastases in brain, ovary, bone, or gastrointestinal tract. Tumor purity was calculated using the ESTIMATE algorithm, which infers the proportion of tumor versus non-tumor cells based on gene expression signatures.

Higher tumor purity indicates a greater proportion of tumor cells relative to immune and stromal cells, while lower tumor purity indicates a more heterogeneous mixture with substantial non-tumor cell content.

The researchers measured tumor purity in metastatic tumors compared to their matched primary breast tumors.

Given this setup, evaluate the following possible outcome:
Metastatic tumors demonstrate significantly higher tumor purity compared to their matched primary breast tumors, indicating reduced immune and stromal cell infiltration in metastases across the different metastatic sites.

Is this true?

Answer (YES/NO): YES